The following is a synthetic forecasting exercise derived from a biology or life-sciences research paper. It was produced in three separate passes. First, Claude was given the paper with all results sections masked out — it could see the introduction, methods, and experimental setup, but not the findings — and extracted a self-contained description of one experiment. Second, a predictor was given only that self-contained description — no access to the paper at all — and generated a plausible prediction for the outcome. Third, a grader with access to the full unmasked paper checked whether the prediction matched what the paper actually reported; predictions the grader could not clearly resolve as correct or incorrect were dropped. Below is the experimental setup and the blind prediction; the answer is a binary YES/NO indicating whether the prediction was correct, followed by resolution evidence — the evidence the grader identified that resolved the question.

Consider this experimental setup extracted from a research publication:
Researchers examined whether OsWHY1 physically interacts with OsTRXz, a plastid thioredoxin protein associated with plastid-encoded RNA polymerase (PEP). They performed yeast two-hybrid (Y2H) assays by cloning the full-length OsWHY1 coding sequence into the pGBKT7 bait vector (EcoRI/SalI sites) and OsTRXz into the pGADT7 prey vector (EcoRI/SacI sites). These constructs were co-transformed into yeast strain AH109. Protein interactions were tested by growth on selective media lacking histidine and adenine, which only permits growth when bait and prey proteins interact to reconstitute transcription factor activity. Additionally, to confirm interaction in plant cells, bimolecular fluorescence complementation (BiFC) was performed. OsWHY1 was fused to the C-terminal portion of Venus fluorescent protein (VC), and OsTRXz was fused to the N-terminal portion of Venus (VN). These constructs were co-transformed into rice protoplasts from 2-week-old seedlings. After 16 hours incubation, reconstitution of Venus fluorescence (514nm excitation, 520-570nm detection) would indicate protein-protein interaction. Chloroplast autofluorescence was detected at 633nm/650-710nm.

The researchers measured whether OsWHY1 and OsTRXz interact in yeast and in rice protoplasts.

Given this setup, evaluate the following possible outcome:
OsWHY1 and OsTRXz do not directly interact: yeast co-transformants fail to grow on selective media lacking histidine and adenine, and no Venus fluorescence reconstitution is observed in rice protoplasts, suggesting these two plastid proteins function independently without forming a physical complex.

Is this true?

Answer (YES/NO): NO